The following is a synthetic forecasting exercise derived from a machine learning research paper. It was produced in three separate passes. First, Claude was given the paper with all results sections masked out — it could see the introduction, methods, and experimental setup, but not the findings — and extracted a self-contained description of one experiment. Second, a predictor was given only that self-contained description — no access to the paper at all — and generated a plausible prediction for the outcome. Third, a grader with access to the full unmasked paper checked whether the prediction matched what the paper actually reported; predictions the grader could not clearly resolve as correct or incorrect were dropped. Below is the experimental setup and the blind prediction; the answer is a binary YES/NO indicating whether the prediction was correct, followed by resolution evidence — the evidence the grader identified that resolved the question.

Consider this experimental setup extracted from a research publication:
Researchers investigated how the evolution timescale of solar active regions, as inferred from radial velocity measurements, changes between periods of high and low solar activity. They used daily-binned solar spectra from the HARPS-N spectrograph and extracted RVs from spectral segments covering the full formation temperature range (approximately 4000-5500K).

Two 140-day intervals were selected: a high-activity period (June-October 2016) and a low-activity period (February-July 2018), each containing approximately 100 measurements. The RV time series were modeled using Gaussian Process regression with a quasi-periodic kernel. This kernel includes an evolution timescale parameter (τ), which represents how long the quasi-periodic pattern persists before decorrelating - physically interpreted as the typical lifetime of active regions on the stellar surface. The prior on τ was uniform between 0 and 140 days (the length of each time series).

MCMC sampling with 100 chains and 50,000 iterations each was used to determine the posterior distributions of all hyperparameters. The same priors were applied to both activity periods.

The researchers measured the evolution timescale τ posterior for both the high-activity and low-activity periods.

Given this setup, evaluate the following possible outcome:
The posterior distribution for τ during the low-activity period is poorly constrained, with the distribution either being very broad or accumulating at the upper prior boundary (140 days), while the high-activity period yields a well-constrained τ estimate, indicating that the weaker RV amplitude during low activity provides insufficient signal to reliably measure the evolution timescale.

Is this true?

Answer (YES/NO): NO